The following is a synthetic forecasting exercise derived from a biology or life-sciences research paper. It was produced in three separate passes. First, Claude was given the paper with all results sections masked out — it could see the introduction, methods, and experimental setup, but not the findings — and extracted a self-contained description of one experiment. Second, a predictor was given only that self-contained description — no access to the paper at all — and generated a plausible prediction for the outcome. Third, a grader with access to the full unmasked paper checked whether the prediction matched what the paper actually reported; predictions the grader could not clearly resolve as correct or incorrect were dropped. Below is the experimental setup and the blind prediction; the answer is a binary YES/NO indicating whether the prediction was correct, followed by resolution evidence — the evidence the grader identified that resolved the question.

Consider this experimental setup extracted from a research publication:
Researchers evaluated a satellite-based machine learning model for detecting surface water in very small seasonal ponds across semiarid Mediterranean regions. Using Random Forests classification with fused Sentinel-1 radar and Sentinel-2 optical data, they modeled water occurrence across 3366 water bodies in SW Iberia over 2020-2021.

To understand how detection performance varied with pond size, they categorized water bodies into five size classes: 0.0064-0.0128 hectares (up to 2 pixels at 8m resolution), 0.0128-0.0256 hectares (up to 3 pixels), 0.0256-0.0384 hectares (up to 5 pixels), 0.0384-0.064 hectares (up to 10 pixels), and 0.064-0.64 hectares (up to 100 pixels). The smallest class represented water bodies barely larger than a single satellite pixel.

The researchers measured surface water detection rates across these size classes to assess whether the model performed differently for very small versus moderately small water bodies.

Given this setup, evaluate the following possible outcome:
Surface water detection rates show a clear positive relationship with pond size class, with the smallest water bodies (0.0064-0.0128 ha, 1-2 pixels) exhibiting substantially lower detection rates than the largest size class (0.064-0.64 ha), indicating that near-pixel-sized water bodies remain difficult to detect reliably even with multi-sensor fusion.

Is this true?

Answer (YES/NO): YES